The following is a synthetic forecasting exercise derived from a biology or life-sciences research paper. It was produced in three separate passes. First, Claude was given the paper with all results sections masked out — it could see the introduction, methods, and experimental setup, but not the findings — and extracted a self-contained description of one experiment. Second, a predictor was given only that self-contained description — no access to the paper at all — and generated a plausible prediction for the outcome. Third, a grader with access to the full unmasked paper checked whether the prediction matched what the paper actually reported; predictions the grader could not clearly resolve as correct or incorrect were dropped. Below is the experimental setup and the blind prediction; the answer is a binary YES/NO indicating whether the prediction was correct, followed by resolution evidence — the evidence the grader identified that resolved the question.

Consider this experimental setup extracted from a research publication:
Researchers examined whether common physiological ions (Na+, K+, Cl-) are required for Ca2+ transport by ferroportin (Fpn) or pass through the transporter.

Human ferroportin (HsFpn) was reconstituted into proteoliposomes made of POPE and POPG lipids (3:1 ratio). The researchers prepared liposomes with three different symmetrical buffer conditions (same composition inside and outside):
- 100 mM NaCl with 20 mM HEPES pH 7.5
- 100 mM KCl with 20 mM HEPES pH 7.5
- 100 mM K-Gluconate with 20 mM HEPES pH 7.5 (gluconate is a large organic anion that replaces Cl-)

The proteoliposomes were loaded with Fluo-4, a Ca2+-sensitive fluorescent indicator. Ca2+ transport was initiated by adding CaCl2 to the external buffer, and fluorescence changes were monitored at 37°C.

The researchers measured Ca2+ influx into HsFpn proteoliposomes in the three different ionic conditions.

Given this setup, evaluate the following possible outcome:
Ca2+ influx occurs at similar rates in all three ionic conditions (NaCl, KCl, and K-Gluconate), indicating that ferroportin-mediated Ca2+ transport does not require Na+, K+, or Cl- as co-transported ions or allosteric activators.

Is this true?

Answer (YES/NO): YES